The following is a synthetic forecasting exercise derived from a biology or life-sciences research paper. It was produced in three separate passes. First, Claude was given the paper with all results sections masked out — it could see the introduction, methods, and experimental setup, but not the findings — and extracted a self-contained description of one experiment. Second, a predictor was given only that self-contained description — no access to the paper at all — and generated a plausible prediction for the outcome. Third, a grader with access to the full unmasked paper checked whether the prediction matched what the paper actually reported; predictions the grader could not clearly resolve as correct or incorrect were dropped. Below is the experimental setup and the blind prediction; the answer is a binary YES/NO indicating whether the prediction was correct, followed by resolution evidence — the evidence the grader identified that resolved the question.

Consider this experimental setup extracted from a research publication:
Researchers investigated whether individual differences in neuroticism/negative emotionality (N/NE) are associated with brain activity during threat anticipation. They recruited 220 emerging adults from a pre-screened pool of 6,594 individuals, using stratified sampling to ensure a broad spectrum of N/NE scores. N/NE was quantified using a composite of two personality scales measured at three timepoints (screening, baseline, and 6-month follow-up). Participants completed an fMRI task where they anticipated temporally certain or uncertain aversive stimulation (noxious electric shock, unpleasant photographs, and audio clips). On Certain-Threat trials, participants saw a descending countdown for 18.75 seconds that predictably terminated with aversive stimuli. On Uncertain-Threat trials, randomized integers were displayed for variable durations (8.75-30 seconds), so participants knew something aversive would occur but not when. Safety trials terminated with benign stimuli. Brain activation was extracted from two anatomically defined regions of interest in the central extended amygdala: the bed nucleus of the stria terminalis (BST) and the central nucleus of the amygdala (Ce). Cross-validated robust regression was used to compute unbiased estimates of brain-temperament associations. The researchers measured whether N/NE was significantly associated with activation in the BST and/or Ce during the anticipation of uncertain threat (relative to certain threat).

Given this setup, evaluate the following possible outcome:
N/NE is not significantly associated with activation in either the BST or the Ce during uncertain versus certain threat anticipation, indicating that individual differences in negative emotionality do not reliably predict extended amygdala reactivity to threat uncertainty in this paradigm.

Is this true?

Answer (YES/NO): NO